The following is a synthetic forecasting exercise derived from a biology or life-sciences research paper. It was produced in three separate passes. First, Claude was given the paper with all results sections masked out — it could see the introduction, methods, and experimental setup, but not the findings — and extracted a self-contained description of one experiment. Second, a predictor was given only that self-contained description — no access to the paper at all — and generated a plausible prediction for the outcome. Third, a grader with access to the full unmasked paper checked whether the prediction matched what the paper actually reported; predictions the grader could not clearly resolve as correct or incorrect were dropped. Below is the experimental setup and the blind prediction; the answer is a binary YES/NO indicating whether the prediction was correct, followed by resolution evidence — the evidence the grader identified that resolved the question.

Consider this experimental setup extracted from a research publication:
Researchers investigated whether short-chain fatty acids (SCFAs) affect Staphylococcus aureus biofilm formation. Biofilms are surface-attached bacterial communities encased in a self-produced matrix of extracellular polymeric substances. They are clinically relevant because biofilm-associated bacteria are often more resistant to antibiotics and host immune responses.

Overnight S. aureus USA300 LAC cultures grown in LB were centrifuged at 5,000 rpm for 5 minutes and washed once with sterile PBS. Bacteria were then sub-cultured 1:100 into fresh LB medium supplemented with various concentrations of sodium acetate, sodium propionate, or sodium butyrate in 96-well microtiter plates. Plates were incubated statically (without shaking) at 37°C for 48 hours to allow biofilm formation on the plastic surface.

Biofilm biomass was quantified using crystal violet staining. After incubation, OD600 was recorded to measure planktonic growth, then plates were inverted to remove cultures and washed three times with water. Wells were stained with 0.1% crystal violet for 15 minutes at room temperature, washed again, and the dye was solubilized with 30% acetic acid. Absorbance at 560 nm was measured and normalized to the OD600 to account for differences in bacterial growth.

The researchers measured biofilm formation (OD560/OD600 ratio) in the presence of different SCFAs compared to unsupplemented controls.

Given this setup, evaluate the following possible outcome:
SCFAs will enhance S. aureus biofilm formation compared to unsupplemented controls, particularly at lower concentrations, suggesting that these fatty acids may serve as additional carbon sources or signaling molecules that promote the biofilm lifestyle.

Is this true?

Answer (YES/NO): NO